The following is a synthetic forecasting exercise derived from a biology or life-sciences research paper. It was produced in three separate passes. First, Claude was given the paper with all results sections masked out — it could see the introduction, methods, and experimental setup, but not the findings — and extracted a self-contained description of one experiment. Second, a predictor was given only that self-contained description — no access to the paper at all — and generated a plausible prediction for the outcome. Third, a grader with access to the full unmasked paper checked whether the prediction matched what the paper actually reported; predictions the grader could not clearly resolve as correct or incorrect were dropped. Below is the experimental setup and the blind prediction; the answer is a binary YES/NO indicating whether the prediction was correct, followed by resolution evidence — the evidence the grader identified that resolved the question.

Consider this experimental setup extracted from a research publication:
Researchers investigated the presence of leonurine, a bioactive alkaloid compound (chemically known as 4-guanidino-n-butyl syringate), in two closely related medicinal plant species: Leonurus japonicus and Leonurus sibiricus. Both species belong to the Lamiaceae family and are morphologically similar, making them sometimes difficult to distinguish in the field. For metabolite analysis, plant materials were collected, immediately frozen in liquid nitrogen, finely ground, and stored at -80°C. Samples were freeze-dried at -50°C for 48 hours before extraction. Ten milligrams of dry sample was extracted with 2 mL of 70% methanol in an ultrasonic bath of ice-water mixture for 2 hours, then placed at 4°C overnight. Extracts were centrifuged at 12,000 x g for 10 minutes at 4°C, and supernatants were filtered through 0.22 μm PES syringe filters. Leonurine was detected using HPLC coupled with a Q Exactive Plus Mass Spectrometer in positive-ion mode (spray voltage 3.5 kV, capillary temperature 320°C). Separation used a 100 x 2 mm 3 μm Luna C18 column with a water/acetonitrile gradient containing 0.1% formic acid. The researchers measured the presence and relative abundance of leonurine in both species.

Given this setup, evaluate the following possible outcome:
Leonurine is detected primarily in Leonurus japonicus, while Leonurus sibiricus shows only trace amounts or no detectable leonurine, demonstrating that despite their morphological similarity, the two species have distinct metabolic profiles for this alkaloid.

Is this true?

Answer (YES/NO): YES